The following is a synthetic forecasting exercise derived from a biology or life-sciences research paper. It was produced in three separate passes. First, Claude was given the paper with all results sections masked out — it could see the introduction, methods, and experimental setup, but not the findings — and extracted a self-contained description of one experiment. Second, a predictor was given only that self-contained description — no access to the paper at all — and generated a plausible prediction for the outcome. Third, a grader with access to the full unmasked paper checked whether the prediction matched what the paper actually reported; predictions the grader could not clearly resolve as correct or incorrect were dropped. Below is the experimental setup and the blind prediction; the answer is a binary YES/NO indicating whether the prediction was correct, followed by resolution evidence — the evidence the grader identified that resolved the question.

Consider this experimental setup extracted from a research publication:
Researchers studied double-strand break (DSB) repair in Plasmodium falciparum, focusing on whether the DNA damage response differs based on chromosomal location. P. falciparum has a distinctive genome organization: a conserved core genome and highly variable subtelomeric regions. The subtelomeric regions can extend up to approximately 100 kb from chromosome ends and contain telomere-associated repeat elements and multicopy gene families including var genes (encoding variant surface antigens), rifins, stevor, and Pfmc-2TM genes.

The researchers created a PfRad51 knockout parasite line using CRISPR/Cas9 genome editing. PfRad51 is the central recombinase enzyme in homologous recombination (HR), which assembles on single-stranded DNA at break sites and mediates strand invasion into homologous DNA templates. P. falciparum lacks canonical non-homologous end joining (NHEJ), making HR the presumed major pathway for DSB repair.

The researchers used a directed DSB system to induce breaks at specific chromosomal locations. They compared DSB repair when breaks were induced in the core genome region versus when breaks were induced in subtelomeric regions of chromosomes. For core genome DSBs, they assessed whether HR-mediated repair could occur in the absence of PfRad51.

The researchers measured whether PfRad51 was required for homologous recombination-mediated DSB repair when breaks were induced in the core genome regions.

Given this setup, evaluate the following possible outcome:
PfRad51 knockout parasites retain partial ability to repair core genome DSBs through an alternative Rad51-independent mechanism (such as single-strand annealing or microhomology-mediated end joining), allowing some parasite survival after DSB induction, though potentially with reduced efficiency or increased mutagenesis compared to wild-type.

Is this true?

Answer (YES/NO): NO